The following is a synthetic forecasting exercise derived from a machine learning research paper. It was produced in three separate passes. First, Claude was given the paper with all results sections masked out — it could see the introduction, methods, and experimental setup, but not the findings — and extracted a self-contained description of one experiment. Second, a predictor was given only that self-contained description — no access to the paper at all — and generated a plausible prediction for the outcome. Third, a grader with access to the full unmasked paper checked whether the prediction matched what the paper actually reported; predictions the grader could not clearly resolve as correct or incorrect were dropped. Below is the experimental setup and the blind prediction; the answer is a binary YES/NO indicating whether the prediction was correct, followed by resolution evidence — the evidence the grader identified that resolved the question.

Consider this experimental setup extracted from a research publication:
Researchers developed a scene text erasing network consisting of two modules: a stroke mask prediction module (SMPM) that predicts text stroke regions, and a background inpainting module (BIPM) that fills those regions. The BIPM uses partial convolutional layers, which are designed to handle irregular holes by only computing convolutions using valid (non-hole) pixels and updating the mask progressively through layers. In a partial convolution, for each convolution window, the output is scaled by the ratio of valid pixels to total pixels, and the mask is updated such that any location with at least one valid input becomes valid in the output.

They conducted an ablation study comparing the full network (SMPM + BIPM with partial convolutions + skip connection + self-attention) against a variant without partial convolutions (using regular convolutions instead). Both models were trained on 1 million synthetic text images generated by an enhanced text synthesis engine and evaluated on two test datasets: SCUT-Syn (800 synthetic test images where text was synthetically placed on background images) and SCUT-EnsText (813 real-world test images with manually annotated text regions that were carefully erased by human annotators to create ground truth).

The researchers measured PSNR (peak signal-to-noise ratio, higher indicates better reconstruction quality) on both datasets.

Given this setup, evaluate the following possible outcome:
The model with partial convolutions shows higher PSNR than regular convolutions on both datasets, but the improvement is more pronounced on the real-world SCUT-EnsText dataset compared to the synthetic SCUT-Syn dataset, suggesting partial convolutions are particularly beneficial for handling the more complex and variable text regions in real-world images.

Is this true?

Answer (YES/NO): NO